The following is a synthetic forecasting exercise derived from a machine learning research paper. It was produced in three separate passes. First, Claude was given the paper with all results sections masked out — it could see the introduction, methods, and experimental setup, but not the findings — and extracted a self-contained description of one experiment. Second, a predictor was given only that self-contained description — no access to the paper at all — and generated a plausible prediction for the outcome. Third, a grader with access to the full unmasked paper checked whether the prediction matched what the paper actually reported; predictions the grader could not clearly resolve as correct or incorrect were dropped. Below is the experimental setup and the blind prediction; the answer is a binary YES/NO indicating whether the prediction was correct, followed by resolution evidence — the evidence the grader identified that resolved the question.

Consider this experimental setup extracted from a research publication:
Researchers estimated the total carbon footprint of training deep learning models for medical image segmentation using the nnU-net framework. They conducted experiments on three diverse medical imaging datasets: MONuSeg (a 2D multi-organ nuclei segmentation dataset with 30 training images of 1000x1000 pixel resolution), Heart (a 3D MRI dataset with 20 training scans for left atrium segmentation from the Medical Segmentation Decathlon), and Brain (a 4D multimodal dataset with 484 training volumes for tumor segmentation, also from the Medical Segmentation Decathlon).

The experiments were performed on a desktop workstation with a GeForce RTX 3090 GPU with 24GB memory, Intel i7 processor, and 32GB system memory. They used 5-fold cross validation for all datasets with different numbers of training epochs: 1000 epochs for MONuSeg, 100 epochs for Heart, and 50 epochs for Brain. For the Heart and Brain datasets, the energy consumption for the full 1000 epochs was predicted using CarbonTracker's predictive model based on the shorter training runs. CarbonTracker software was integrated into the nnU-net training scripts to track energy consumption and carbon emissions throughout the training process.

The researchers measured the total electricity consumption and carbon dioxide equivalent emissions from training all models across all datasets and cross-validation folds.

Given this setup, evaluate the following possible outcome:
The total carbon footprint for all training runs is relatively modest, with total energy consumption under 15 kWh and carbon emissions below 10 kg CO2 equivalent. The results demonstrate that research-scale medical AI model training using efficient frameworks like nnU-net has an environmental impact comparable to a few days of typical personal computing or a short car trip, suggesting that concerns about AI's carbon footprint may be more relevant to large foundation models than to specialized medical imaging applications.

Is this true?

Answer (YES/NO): NO